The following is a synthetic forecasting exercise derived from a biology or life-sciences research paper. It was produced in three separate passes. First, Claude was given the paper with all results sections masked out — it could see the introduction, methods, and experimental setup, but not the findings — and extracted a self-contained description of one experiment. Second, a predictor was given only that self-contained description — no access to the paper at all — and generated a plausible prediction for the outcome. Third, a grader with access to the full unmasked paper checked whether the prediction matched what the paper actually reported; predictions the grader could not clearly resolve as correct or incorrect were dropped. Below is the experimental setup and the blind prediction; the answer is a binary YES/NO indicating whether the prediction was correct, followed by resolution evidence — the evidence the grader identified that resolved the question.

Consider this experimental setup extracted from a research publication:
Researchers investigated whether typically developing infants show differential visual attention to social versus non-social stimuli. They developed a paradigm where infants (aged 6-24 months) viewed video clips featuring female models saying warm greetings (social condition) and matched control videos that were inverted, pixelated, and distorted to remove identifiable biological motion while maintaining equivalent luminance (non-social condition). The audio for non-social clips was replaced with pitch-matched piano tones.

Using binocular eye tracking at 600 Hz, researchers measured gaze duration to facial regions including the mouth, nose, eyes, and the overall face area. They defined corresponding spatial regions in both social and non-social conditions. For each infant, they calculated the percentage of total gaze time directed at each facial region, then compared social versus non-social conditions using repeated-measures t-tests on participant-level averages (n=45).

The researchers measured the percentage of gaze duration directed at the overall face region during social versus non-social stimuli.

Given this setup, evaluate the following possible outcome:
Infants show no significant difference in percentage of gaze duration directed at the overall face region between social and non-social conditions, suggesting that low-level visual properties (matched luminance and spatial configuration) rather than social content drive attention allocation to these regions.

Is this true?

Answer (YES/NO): NO